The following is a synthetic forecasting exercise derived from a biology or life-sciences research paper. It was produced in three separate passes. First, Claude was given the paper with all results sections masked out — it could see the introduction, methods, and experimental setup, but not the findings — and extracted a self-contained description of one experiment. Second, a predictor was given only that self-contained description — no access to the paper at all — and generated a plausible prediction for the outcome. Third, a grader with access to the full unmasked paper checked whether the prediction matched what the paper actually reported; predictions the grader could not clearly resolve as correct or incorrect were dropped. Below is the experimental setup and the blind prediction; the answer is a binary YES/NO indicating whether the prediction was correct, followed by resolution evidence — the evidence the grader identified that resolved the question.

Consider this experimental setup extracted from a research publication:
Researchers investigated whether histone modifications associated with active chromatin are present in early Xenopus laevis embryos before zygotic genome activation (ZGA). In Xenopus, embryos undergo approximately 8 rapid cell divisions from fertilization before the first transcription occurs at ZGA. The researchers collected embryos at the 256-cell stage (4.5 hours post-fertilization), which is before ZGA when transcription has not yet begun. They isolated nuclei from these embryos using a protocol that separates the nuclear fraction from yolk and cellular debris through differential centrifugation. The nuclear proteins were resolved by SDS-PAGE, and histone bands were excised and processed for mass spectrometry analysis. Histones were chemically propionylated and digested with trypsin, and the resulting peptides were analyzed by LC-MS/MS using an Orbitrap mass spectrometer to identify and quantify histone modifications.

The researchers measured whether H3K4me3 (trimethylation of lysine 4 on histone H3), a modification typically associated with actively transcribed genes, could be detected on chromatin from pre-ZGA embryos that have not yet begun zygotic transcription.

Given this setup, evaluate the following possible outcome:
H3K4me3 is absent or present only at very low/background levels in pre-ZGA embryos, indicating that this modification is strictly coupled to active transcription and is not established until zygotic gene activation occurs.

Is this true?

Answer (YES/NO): NO